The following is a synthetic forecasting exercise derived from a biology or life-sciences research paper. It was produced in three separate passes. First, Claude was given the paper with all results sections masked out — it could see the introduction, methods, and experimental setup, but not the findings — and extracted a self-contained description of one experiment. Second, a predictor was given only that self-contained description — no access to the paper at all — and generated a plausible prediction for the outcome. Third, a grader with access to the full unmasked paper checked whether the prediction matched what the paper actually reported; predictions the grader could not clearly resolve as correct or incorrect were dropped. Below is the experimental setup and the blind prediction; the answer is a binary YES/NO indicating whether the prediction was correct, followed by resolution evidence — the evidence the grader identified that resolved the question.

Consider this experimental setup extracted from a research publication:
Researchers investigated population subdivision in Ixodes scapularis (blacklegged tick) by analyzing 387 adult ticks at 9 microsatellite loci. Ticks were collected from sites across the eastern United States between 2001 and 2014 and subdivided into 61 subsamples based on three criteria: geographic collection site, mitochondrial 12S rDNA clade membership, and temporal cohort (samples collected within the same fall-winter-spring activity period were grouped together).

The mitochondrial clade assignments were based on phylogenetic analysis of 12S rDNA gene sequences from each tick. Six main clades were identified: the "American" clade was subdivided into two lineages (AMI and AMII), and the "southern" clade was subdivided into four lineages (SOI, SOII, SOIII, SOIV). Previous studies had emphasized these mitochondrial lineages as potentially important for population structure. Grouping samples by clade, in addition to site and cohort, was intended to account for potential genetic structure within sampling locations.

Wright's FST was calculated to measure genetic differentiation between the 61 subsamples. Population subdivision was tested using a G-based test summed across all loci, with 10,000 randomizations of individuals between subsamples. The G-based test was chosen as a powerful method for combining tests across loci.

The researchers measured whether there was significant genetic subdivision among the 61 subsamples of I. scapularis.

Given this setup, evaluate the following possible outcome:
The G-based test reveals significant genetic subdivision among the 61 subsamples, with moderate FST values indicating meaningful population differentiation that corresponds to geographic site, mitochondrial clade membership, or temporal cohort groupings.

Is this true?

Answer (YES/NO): YES